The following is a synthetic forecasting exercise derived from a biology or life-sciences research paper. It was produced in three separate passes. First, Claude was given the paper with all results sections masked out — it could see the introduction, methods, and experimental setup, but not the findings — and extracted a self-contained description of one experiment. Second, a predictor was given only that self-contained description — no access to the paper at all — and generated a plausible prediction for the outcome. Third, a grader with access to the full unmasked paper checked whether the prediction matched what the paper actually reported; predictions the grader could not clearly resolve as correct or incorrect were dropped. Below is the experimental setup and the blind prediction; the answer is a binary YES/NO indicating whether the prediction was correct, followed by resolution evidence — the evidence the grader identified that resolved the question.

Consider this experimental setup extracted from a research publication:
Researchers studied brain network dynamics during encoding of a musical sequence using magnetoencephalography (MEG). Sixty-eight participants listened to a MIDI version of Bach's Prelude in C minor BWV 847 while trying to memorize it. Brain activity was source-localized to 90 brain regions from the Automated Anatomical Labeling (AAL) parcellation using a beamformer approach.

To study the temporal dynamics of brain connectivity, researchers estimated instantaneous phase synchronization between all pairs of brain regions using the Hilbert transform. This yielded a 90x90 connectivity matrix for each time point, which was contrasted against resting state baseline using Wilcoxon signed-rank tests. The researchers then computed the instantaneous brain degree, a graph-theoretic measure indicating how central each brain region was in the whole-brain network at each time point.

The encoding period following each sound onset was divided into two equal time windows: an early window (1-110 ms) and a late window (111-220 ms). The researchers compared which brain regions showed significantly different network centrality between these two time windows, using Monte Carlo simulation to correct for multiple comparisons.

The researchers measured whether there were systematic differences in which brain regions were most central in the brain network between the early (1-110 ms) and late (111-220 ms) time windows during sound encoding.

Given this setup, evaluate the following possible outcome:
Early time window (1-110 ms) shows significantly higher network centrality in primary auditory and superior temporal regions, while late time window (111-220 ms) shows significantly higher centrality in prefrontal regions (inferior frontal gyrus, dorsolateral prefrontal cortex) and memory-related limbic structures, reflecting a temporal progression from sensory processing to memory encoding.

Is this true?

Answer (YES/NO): NO